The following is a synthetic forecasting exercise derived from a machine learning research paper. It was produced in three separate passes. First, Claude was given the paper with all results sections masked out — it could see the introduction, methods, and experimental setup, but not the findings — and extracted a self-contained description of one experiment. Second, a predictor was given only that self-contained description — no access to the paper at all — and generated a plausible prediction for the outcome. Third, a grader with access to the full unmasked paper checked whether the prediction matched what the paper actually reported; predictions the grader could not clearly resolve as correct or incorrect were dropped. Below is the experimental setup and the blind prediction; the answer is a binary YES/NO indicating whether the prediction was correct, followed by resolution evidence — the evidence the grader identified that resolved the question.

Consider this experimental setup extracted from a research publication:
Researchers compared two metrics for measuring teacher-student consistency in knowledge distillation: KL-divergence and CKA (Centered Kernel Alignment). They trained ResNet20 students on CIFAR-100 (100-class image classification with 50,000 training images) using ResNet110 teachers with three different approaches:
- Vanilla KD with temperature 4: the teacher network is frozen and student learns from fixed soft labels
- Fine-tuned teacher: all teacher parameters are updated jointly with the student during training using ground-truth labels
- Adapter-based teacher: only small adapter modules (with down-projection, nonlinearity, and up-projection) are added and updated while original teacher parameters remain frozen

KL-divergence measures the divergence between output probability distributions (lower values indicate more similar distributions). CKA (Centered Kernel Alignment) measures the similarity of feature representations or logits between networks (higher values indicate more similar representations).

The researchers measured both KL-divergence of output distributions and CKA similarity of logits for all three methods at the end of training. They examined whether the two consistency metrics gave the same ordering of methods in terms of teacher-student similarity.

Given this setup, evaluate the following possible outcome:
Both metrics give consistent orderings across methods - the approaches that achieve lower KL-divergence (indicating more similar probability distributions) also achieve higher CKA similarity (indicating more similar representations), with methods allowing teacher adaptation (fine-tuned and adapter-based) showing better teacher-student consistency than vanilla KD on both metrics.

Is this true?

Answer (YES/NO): YES